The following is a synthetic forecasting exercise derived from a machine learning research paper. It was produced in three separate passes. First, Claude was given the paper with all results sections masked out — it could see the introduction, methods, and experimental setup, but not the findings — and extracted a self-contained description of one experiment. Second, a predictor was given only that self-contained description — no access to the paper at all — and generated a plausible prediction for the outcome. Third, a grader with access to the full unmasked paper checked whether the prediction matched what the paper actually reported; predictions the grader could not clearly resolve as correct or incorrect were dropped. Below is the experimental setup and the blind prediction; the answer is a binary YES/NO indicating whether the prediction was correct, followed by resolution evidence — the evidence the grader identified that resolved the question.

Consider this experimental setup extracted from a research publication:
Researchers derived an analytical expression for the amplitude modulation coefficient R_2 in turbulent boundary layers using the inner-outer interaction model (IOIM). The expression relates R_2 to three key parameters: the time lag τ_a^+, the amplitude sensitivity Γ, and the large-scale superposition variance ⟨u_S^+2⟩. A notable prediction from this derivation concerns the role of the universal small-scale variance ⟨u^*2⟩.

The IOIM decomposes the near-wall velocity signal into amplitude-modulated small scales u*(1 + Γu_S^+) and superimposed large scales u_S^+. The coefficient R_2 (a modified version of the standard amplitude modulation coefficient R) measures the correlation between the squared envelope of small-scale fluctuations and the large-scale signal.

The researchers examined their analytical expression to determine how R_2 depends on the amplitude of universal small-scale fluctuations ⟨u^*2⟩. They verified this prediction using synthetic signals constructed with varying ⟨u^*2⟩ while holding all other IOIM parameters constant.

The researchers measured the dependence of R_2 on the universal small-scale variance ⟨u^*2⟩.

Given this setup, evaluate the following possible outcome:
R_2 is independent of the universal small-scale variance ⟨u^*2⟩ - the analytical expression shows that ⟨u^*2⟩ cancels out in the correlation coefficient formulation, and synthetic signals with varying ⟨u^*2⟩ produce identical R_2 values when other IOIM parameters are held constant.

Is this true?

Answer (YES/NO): YES